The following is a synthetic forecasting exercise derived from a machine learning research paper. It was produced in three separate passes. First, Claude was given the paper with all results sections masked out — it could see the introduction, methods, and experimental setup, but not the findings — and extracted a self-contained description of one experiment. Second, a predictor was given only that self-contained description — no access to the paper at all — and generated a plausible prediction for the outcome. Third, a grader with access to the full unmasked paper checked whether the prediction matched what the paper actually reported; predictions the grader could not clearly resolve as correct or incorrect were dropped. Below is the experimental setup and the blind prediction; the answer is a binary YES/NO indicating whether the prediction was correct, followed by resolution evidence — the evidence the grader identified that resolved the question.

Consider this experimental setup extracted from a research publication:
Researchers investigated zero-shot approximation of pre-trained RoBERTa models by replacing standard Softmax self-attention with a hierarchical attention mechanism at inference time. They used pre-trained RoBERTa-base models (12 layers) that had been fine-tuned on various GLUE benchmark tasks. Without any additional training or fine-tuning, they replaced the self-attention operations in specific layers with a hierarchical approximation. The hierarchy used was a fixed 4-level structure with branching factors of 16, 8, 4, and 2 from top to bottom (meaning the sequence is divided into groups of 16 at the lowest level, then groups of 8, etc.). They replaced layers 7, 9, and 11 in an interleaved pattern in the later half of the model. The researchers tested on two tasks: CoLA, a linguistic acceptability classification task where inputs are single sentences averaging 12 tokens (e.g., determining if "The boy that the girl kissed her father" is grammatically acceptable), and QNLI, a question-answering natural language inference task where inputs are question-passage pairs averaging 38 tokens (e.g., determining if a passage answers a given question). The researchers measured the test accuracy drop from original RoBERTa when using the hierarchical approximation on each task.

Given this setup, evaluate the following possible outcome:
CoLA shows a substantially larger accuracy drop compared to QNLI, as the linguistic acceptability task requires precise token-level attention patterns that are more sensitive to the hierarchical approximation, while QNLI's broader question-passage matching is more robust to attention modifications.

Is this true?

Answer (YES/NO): NO